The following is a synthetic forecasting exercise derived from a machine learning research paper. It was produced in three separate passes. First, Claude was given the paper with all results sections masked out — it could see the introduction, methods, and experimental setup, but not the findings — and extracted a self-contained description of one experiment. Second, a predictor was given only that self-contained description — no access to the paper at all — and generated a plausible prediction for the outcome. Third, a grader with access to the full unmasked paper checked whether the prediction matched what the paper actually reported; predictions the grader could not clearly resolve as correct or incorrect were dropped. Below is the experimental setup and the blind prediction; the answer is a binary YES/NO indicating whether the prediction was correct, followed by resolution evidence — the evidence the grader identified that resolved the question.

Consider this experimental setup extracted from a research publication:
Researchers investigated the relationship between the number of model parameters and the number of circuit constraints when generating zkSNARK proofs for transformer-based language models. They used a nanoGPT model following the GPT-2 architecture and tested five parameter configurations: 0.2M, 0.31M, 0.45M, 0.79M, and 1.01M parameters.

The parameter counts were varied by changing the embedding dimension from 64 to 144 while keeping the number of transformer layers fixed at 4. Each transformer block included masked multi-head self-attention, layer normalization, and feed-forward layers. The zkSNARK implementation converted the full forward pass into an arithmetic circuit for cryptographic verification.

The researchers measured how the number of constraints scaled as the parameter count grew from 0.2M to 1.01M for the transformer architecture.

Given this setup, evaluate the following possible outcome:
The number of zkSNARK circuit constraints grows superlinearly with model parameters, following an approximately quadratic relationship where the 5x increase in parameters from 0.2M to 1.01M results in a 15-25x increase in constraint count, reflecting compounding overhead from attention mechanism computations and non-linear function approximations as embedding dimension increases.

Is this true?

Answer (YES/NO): NO